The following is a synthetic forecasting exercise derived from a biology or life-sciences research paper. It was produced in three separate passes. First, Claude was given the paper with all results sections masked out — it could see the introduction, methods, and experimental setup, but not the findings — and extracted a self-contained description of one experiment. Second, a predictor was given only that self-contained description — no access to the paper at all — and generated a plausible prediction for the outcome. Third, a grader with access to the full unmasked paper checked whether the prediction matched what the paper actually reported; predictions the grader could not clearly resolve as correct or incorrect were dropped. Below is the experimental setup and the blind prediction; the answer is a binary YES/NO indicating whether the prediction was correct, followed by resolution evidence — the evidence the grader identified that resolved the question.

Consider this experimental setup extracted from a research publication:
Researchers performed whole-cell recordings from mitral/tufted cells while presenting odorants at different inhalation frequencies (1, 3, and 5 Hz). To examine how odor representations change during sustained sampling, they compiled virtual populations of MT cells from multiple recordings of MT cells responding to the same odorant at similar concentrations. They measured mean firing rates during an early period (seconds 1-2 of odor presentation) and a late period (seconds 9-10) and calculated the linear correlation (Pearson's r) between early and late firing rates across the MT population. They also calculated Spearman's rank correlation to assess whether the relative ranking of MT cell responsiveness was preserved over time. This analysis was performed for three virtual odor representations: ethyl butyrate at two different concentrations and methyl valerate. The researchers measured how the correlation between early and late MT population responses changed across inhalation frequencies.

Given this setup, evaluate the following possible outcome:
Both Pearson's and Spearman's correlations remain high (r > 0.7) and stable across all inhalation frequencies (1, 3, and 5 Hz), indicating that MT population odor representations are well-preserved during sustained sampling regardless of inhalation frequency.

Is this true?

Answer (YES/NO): NO